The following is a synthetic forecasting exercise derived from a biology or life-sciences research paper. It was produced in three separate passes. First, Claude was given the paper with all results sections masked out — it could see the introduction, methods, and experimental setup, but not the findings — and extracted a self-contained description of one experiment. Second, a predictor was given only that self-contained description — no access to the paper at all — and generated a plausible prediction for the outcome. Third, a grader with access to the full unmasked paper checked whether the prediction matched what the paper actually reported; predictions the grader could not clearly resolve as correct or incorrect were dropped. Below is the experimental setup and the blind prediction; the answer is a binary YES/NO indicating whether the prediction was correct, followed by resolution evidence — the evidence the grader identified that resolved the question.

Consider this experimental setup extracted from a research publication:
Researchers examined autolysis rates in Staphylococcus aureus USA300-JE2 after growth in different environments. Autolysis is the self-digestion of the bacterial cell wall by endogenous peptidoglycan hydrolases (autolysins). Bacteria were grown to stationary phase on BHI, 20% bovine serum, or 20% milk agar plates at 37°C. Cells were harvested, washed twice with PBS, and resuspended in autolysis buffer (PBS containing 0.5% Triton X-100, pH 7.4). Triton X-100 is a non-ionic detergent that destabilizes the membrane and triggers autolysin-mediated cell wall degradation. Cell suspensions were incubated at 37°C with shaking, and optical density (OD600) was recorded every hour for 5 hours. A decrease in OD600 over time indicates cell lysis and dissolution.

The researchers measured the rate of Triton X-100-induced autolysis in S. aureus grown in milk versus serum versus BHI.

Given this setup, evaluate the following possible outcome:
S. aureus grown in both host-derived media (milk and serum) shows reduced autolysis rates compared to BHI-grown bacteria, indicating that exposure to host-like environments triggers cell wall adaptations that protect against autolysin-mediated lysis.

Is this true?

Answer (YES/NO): YES